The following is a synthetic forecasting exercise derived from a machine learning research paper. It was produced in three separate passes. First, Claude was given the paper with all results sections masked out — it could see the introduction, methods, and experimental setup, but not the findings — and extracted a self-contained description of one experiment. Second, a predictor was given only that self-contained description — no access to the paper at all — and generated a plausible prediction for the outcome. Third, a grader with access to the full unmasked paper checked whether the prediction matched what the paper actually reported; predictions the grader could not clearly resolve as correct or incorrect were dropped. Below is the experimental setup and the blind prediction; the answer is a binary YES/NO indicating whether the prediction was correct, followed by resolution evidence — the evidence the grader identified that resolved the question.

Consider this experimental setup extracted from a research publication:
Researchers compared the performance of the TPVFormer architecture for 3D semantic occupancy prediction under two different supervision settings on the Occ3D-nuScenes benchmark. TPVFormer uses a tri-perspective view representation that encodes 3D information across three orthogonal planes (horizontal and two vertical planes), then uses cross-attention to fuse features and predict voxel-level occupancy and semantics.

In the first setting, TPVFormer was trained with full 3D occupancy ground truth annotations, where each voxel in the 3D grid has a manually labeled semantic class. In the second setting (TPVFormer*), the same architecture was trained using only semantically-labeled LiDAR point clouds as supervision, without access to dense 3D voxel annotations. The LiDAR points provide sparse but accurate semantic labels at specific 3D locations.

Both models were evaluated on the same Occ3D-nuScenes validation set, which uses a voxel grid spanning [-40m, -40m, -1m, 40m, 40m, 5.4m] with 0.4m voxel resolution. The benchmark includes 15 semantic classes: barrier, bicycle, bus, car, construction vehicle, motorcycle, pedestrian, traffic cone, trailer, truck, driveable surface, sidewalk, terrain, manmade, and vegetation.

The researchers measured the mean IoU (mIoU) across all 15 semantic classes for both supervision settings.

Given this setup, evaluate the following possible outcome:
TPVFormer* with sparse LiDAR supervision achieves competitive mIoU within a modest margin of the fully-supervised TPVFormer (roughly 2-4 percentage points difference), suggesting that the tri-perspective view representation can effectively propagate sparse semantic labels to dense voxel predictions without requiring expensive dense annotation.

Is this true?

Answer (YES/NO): NO